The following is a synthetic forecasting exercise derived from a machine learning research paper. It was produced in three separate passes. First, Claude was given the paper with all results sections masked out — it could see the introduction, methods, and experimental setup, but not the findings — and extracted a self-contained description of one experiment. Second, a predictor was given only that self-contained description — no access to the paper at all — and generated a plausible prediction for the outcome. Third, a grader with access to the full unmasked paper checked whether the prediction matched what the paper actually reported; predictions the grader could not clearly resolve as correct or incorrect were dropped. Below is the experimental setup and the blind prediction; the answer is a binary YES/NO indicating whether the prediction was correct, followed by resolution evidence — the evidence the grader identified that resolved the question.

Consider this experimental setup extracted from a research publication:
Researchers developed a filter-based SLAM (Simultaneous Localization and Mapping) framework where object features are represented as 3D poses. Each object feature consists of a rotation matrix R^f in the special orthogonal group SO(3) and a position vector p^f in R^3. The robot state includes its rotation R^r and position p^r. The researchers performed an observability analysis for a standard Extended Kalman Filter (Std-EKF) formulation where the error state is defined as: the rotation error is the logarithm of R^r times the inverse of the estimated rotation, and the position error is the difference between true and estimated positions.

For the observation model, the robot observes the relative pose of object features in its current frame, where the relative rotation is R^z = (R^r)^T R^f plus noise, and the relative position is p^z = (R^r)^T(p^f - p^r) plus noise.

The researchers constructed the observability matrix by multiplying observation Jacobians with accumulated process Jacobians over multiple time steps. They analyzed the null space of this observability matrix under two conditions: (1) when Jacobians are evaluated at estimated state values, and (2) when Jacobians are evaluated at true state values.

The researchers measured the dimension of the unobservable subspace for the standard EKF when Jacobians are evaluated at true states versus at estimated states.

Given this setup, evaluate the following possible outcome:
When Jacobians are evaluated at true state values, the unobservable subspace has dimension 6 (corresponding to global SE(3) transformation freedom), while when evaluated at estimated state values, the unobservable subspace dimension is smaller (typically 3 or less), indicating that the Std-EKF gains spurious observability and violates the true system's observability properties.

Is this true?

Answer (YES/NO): YES